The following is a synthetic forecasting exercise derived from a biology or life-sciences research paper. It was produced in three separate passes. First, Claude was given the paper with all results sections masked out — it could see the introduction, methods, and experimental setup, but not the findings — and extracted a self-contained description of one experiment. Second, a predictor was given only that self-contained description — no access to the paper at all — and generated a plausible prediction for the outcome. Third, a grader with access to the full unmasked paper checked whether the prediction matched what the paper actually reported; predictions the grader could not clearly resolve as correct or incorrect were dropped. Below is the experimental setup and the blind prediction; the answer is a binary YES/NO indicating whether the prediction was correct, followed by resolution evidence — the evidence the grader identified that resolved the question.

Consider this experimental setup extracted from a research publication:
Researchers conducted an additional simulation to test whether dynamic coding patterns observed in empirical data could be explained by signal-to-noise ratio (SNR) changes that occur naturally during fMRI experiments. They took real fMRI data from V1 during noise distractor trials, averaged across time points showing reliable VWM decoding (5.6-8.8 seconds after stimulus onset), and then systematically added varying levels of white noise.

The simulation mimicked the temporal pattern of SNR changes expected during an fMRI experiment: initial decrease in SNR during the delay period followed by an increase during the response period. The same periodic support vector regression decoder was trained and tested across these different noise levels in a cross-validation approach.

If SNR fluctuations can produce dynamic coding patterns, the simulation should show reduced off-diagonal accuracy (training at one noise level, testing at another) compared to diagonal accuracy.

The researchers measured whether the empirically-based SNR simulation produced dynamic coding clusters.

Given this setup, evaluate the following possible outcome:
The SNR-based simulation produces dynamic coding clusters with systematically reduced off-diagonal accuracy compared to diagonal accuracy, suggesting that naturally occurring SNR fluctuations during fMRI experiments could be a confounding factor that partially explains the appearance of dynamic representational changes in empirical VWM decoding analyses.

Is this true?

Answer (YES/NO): NO